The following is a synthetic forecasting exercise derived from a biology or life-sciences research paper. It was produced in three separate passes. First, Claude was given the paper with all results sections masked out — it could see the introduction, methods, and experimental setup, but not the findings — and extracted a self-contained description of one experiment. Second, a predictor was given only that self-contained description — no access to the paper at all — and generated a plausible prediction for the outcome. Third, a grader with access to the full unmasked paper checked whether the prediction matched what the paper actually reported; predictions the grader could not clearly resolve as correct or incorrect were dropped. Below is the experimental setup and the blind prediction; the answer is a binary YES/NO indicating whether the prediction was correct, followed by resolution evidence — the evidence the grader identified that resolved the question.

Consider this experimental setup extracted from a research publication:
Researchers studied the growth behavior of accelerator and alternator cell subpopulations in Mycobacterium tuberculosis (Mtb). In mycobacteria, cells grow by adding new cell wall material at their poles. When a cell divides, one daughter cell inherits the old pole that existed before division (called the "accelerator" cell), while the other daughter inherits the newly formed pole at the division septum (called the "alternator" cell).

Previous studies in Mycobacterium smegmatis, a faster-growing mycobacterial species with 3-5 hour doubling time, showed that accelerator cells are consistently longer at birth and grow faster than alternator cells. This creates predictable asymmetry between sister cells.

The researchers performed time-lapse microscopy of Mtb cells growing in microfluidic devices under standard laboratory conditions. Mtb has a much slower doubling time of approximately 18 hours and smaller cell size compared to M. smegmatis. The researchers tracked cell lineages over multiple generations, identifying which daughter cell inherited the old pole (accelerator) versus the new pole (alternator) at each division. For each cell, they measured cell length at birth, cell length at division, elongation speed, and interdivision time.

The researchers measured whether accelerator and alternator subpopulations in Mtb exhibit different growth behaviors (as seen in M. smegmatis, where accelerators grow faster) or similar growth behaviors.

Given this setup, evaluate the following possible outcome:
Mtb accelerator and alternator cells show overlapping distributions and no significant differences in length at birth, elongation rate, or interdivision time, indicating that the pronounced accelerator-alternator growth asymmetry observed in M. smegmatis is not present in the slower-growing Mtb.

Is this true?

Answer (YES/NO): NO